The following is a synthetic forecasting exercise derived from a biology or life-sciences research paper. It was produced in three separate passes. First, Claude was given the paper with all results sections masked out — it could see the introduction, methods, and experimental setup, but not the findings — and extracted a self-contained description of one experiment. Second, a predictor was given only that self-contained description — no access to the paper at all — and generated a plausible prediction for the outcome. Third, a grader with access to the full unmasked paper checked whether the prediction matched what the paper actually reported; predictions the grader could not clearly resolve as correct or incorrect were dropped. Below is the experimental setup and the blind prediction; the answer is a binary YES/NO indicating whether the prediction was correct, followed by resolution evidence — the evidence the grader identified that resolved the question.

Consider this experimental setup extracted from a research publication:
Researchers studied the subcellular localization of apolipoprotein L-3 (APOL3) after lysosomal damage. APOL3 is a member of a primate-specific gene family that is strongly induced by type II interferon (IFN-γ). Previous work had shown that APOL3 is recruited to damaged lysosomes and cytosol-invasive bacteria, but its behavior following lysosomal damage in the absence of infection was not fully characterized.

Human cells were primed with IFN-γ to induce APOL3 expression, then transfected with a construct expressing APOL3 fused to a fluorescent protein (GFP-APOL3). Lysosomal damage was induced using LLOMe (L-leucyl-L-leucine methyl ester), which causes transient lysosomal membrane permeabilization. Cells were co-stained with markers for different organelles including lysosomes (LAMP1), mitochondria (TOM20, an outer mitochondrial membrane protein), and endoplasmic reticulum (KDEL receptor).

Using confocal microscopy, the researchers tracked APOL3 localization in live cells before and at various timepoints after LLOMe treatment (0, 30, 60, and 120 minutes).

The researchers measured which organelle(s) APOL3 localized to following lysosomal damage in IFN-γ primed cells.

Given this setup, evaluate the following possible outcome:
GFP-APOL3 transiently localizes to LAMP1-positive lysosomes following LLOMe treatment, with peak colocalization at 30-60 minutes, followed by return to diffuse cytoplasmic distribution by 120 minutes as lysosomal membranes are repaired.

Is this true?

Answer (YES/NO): NO